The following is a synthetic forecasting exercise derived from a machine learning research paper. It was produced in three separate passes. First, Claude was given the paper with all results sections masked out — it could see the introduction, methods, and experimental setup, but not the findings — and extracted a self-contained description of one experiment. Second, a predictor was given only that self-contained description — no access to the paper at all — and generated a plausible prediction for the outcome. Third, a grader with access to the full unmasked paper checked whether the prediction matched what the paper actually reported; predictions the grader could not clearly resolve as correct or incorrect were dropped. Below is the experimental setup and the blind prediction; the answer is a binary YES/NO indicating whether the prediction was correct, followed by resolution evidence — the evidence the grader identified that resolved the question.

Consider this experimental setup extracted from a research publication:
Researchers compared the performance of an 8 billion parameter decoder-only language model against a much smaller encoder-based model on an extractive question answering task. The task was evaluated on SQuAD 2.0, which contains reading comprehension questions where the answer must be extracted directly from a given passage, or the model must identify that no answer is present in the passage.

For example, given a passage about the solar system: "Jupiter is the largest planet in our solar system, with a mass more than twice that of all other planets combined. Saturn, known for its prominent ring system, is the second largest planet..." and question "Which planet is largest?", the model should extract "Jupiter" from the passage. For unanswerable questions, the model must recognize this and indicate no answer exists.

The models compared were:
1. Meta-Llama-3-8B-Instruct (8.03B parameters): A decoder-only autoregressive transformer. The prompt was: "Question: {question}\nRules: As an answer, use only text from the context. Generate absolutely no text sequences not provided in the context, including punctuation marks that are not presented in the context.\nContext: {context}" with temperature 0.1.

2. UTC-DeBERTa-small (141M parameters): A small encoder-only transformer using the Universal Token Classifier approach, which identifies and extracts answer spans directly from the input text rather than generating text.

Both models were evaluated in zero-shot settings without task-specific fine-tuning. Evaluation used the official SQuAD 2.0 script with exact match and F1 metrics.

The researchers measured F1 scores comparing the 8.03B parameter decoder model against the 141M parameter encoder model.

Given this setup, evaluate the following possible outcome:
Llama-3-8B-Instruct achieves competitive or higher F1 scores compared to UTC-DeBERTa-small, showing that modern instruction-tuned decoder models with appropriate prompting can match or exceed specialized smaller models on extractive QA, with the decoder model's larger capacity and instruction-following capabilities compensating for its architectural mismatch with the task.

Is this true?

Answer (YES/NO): NO